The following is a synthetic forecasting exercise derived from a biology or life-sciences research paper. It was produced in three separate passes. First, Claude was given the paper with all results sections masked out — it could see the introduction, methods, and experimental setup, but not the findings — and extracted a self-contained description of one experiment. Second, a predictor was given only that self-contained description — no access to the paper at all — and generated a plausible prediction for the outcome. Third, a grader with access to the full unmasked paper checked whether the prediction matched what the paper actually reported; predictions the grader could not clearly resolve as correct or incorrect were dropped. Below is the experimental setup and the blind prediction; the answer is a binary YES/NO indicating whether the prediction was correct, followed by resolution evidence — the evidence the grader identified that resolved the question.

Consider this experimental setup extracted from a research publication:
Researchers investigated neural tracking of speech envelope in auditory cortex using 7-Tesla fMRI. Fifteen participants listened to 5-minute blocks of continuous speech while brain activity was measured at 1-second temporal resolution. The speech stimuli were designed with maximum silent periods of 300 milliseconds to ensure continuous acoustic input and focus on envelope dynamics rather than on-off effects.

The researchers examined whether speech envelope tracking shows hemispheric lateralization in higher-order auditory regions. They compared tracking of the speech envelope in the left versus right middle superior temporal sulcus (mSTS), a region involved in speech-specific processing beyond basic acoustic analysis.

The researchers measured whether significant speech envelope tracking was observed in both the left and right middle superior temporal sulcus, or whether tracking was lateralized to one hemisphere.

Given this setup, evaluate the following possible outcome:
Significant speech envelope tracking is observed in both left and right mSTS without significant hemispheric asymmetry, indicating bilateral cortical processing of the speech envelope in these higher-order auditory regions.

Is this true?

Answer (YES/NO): NO